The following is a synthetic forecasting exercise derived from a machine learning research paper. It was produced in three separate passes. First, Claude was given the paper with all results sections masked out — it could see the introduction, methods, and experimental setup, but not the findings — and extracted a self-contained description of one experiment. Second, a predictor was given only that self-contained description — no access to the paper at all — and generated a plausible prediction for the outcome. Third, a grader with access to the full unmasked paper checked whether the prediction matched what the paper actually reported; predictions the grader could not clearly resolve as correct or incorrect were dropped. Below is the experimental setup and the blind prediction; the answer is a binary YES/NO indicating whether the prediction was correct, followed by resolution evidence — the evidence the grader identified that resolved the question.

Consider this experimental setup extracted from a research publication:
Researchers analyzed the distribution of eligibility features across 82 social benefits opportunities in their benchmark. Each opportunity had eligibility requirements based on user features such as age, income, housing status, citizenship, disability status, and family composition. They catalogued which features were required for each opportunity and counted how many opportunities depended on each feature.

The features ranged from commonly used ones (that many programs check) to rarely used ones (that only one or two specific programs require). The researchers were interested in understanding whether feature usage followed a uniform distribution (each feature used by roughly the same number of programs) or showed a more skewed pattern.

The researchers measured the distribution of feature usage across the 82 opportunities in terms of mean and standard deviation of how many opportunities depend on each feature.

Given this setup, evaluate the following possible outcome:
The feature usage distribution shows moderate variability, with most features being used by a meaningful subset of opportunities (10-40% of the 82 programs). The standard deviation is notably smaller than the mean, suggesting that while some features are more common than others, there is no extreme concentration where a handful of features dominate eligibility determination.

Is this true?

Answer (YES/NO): NO